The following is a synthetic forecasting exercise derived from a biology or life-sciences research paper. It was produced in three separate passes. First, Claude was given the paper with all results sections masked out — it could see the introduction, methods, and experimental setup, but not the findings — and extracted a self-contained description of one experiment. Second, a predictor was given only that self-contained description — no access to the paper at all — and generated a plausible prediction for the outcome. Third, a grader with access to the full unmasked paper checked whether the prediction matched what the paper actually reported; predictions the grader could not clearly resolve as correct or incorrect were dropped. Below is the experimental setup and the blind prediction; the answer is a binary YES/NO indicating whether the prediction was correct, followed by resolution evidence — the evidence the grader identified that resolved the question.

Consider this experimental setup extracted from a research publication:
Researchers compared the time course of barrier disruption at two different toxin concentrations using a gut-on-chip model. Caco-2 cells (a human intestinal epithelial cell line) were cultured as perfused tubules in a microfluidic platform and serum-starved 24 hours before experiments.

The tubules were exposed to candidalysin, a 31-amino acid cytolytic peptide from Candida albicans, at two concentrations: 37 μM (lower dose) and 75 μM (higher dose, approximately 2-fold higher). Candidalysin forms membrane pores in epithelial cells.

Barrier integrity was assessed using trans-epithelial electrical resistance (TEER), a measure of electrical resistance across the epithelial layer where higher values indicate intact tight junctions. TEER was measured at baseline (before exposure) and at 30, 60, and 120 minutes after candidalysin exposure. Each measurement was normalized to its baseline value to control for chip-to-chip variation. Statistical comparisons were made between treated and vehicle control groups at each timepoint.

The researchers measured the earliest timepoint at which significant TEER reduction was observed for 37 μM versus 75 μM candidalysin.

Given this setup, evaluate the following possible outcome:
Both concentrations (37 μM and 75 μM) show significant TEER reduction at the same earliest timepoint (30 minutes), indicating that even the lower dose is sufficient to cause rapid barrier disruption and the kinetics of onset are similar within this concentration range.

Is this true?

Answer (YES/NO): YES